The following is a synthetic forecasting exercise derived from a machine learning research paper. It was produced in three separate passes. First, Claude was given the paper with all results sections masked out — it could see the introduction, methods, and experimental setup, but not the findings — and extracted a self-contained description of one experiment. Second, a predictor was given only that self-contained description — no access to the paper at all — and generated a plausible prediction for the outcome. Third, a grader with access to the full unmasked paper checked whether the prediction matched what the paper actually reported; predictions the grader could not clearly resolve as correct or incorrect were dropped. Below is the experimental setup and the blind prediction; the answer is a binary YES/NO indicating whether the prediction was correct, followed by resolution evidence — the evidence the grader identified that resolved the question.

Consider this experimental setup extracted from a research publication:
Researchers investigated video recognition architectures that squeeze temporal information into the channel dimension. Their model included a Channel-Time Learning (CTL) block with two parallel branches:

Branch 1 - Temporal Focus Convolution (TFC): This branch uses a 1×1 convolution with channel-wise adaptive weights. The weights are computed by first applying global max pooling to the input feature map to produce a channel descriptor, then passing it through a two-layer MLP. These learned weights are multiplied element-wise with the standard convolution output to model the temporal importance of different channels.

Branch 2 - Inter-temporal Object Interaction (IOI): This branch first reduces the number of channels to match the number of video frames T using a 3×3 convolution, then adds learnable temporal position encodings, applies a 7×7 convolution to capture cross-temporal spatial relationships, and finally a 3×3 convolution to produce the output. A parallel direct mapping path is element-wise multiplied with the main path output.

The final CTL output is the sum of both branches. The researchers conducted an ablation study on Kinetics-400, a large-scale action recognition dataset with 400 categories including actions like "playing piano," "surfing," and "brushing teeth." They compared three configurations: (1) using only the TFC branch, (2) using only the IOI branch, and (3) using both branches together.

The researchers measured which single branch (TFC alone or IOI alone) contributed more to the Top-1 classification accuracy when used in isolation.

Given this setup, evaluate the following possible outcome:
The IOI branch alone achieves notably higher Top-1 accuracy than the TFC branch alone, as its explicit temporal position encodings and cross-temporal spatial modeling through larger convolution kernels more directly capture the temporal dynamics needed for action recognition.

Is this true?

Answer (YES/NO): YES